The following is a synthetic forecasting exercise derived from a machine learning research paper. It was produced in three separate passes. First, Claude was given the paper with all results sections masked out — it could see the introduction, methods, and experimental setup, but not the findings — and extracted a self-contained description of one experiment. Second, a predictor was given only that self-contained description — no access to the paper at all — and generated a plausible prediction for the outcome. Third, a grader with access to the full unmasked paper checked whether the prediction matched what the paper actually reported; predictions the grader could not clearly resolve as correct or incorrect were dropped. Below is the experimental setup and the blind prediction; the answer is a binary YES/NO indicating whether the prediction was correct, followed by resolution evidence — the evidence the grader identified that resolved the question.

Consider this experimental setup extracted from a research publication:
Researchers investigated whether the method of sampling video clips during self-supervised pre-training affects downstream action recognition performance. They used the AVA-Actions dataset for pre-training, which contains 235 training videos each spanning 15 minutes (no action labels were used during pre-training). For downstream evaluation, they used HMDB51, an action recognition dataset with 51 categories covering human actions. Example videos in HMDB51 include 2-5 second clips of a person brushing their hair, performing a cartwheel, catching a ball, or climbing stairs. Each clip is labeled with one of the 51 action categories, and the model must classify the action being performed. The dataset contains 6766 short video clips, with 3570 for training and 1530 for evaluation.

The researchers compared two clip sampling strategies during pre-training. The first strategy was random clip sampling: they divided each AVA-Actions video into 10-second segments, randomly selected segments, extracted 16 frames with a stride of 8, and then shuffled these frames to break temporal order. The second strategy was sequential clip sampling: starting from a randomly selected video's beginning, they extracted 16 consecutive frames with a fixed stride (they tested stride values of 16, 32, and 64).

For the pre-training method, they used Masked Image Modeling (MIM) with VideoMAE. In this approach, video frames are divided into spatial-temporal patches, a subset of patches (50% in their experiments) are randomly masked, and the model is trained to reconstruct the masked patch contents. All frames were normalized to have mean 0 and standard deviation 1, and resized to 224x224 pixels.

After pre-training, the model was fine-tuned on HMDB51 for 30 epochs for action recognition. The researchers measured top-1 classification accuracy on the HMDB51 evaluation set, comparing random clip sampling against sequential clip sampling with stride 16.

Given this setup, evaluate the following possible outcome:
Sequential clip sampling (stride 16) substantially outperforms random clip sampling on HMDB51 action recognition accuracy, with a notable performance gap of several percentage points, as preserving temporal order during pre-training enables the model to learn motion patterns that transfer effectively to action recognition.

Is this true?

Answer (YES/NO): NO